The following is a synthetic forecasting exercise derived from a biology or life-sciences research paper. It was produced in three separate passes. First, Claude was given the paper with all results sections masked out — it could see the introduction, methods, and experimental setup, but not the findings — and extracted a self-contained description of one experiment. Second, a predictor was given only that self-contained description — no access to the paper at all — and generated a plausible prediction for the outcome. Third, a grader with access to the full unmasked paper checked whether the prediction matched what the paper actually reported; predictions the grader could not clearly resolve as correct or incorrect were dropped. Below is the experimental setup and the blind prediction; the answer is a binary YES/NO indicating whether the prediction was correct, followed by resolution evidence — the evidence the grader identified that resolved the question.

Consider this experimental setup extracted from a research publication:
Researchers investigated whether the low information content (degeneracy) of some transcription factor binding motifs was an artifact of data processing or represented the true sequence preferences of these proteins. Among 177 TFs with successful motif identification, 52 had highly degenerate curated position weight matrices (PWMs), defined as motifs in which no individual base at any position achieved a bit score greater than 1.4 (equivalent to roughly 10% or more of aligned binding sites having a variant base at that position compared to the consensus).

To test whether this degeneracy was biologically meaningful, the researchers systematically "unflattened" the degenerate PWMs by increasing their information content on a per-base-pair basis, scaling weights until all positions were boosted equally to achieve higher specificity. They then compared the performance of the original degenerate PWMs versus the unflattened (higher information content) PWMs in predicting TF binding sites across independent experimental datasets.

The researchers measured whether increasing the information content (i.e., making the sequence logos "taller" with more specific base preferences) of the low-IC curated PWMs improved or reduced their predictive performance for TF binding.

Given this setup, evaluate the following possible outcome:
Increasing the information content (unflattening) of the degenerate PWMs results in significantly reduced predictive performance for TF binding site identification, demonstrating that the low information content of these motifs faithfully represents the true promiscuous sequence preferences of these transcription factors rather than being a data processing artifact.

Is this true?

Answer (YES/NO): YES